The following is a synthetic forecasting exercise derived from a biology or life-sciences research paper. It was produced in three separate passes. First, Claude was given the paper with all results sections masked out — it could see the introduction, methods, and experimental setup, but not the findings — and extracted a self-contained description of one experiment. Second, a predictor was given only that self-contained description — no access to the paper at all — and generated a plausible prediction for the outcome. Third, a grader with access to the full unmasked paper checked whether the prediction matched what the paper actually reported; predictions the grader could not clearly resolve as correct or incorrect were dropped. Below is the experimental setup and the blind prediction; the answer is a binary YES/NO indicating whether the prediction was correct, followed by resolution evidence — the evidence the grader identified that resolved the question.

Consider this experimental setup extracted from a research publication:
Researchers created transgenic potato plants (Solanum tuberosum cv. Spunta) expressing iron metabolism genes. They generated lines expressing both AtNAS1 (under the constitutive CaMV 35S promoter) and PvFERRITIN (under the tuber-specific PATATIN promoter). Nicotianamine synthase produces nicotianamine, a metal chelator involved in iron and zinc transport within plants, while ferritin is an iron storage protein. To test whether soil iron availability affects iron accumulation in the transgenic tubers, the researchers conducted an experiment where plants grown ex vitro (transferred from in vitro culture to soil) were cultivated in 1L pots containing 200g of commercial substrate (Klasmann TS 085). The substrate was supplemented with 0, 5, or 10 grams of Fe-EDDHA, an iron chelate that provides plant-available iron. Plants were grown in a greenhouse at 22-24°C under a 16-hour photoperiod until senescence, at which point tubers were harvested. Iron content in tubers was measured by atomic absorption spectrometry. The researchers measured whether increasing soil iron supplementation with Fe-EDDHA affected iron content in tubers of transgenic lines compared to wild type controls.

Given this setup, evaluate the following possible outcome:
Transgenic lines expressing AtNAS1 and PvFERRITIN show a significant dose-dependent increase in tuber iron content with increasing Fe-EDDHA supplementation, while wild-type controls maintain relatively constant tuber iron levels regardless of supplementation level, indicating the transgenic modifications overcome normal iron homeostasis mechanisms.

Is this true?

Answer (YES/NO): NO